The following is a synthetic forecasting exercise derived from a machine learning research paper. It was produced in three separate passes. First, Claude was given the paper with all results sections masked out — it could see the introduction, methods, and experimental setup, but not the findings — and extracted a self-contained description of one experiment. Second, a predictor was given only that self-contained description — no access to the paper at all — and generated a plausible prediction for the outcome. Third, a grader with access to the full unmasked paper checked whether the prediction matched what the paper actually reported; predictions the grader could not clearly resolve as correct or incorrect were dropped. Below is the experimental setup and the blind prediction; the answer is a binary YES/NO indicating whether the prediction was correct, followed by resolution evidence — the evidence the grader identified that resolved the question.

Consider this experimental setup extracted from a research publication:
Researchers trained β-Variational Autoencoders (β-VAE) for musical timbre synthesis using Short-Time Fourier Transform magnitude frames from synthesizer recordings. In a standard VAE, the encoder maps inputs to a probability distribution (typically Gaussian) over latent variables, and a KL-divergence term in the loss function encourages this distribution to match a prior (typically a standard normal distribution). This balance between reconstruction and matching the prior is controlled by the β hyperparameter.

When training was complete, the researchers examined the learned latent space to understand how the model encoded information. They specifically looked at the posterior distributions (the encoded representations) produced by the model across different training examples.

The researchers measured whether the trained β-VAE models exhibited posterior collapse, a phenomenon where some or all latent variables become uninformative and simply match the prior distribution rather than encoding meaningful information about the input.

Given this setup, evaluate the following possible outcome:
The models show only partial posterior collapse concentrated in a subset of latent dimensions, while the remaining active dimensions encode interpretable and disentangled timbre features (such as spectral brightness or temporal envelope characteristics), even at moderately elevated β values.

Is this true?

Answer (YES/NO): NO